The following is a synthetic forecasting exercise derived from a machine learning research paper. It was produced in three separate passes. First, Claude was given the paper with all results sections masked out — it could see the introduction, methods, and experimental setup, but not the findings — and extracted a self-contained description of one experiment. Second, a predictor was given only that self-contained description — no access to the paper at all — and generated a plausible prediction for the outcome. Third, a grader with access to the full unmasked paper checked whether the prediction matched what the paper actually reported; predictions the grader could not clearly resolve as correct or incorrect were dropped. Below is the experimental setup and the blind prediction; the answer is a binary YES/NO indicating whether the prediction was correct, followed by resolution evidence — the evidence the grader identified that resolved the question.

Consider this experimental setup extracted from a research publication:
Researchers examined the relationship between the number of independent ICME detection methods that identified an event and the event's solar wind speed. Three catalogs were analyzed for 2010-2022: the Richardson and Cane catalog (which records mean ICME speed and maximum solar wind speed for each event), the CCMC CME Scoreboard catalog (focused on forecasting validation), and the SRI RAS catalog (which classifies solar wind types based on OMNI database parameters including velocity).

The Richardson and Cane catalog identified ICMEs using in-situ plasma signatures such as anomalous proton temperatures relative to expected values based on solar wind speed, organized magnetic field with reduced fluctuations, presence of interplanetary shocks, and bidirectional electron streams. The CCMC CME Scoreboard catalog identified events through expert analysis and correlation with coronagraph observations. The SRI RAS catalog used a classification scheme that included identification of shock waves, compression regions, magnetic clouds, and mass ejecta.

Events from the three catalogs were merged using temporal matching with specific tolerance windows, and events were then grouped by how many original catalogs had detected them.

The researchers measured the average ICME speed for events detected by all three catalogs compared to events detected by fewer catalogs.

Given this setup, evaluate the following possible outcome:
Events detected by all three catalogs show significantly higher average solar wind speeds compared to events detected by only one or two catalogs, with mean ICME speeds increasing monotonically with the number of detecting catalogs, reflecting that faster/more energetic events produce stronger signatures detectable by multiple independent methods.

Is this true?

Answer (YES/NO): NO